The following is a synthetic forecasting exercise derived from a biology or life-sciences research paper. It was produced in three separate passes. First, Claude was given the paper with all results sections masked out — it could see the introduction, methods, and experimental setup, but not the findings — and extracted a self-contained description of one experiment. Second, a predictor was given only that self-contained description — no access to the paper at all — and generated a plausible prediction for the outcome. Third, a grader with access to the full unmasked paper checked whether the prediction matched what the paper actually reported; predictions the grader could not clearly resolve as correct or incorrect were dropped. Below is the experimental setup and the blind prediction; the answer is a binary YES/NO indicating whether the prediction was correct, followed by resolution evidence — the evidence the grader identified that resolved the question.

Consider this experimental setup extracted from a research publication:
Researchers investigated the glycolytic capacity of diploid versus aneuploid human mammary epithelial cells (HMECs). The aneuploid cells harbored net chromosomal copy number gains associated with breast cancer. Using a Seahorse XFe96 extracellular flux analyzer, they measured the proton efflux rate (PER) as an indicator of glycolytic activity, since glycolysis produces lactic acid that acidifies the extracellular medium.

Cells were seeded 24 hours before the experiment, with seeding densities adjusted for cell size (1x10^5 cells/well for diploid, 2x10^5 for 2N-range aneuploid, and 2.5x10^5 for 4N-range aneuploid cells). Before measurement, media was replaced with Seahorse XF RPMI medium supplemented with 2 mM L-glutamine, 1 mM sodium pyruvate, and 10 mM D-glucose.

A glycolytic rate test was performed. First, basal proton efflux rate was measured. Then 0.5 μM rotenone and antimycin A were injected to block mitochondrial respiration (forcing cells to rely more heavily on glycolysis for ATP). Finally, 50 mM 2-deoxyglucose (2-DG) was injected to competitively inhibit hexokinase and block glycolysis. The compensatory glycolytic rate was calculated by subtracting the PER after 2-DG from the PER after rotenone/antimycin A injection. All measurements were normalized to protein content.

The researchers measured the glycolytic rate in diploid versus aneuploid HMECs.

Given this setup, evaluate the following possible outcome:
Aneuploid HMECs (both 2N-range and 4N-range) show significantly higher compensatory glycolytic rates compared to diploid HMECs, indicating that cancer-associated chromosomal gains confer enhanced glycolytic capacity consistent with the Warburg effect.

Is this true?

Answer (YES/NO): NO